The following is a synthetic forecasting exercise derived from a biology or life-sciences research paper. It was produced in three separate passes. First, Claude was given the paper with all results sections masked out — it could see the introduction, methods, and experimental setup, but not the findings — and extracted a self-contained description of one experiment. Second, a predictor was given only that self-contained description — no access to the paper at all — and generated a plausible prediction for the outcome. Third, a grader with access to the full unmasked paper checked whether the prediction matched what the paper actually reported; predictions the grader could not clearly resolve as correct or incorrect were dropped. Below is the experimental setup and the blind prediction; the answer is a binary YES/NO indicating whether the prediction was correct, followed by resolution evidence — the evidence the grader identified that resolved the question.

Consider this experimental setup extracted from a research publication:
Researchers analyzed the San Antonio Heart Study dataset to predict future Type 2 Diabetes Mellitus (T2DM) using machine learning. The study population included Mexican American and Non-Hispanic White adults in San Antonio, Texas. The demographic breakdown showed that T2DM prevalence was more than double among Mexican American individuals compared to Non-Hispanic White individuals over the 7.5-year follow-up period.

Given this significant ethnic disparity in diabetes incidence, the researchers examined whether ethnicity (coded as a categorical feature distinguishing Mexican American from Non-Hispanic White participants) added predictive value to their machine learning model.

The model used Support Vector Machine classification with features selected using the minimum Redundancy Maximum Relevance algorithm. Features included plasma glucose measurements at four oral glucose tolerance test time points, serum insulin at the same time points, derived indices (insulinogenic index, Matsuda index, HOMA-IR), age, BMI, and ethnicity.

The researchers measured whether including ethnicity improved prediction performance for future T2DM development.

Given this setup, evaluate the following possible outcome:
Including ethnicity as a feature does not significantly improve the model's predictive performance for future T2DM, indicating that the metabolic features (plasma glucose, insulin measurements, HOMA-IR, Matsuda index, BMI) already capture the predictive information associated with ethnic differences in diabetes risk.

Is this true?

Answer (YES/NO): YES